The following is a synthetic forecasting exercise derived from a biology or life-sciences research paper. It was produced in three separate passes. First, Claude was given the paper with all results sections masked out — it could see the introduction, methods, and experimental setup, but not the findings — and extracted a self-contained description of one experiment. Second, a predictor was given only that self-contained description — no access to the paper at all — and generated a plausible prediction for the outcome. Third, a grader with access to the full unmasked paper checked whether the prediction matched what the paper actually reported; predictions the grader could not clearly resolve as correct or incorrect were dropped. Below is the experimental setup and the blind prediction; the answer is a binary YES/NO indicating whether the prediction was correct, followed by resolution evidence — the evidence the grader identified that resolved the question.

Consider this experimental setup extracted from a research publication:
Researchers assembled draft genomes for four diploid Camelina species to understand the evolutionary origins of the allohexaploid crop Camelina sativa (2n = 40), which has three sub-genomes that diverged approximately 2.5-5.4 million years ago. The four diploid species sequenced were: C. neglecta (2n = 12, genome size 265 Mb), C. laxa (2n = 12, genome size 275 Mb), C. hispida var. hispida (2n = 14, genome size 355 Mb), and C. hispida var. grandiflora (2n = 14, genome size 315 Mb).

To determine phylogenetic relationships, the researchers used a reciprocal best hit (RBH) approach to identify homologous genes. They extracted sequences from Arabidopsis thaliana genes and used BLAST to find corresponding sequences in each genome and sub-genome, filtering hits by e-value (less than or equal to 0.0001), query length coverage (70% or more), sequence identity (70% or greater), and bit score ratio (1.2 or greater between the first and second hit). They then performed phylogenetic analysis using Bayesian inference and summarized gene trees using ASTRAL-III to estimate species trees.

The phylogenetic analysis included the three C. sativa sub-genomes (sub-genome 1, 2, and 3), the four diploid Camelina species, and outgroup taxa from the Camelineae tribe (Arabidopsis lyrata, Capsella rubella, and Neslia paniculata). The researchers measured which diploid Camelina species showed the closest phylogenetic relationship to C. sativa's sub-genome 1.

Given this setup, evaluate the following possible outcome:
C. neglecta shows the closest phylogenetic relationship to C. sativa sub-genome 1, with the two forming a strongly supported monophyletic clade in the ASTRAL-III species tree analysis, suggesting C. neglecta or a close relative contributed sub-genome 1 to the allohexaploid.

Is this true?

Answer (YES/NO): YES